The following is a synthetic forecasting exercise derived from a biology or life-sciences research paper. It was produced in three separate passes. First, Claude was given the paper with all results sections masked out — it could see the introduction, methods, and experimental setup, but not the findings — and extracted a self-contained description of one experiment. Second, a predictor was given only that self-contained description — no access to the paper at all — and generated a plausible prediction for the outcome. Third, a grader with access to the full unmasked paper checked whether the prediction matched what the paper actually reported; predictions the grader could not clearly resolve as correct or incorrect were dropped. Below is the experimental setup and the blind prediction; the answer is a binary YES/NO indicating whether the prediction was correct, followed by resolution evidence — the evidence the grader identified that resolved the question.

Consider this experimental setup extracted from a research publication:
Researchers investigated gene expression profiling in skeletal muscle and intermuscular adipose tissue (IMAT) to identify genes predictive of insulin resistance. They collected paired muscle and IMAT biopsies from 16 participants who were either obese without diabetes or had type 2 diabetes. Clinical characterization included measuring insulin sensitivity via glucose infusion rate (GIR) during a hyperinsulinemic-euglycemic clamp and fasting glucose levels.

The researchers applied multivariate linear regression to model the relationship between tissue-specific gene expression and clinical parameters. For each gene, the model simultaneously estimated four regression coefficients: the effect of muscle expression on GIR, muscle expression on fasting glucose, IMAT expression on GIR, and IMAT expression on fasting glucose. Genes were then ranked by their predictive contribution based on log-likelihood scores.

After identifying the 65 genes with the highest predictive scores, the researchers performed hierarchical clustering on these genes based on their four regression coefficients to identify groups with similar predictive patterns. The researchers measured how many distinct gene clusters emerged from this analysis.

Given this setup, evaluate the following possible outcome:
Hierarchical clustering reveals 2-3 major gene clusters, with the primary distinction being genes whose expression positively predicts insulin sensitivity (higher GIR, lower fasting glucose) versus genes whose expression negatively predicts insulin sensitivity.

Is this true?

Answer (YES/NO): NO